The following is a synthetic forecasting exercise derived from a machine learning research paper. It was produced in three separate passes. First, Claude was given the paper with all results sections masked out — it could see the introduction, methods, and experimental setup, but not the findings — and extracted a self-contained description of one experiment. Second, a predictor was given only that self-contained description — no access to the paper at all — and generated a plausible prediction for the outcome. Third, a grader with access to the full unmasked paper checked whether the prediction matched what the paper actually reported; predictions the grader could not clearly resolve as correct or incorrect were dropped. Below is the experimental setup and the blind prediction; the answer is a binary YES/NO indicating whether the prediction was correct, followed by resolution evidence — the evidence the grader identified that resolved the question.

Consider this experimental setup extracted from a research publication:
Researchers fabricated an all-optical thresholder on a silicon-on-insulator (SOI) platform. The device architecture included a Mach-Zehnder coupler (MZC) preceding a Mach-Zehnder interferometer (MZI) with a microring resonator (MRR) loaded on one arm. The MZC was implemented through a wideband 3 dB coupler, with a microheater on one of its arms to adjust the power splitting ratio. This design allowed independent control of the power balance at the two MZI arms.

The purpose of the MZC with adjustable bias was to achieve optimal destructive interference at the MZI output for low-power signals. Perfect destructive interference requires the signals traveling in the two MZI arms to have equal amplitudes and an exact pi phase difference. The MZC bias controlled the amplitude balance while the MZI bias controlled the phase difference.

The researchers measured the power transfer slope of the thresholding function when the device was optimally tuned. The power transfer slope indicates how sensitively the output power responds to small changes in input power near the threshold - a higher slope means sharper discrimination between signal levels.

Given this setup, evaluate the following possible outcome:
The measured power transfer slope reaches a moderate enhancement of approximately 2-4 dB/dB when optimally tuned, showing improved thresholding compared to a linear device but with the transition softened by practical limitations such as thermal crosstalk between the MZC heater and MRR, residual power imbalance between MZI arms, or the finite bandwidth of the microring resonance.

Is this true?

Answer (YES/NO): NO